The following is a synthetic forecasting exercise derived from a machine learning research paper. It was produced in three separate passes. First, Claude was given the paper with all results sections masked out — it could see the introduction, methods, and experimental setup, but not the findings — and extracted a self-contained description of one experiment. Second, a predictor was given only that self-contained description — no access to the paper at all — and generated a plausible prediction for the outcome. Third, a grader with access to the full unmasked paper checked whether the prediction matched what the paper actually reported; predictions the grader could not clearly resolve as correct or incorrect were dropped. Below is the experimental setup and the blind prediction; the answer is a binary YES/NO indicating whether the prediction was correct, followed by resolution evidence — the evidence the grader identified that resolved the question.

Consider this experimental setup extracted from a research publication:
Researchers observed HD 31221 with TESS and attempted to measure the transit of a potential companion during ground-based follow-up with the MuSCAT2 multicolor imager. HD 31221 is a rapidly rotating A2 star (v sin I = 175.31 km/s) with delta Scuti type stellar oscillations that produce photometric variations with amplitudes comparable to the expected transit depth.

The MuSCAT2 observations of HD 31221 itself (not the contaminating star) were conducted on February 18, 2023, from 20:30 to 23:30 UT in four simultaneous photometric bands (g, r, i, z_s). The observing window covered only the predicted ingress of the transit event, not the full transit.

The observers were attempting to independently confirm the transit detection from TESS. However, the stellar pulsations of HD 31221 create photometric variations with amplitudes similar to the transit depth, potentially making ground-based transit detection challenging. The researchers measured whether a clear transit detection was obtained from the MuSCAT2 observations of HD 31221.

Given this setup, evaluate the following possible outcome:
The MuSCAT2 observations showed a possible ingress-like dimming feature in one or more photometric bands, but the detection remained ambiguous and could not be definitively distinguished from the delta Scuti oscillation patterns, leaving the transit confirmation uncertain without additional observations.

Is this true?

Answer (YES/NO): NO